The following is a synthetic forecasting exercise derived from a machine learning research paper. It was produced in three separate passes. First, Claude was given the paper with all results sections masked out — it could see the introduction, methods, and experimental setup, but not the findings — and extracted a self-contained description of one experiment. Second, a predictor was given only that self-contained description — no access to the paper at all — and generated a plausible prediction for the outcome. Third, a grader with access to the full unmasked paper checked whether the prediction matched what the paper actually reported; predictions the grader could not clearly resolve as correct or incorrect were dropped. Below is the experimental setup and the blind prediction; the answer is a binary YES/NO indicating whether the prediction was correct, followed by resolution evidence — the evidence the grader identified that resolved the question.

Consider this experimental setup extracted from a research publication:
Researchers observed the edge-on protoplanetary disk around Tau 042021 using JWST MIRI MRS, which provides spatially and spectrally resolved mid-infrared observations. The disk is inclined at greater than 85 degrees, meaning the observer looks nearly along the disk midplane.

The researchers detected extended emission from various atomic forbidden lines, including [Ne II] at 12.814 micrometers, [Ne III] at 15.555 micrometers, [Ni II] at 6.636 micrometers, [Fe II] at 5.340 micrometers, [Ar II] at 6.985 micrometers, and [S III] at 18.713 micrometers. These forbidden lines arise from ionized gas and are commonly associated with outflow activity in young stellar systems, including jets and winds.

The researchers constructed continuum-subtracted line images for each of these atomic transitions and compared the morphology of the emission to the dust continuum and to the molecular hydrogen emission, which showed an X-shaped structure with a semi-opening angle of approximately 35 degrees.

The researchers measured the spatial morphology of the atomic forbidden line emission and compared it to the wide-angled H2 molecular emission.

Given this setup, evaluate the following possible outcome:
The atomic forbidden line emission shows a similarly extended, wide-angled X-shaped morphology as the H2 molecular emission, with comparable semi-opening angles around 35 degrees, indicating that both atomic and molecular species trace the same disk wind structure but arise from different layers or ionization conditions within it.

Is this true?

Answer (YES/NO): NO